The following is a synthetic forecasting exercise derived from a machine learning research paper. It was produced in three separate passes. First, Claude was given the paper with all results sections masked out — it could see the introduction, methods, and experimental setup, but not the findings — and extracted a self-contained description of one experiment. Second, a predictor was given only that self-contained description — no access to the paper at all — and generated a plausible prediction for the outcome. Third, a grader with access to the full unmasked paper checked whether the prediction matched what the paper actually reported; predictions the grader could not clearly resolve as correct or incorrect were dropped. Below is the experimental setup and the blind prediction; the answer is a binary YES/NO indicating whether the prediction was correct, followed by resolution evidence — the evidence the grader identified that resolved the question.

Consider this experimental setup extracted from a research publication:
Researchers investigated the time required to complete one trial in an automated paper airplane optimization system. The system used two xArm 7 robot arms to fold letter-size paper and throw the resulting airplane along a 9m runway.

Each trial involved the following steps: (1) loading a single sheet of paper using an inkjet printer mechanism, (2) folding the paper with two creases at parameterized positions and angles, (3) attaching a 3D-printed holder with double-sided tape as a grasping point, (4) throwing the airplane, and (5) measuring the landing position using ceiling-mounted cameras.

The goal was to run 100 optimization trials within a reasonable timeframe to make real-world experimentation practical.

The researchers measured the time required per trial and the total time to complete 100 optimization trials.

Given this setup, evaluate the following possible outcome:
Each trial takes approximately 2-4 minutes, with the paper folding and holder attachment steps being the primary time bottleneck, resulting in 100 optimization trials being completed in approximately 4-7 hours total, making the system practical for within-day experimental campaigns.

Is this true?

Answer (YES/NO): NO